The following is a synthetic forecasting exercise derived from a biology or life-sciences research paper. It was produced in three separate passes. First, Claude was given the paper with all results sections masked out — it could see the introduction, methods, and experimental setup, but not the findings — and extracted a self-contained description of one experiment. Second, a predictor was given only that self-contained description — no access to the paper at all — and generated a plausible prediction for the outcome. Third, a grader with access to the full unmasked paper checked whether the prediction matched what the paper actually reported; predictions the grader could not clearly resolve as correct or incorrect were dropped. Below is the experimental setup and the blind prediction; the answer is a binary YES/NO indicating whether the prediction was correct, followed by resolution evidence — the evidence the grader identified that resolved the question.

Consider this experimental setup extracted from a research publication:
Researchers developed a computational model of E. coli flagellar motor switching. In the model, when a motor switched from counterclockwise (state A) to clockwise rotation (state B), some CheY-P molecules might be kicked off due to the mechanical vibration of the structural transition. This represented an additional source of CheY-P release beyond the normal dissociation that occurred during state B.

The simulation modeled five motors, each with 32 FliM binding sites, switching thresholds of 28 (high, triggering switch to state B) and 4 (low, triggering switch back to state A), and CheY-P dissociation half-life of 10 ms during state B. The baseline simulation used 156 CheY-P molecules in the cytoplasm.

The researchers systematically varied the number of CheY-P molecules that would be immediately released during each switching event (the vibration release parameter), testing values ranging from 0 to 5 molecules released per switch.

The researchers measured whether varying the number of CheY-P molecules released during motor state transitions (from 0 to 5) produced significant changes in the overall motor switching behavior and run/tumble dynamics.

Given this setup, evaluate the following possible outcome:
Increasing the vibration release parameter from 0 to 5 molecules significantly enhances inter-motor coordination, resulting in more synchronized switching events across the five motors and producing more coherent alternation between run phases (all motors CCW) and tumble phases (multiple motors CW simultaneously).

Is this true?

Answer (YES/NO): NO